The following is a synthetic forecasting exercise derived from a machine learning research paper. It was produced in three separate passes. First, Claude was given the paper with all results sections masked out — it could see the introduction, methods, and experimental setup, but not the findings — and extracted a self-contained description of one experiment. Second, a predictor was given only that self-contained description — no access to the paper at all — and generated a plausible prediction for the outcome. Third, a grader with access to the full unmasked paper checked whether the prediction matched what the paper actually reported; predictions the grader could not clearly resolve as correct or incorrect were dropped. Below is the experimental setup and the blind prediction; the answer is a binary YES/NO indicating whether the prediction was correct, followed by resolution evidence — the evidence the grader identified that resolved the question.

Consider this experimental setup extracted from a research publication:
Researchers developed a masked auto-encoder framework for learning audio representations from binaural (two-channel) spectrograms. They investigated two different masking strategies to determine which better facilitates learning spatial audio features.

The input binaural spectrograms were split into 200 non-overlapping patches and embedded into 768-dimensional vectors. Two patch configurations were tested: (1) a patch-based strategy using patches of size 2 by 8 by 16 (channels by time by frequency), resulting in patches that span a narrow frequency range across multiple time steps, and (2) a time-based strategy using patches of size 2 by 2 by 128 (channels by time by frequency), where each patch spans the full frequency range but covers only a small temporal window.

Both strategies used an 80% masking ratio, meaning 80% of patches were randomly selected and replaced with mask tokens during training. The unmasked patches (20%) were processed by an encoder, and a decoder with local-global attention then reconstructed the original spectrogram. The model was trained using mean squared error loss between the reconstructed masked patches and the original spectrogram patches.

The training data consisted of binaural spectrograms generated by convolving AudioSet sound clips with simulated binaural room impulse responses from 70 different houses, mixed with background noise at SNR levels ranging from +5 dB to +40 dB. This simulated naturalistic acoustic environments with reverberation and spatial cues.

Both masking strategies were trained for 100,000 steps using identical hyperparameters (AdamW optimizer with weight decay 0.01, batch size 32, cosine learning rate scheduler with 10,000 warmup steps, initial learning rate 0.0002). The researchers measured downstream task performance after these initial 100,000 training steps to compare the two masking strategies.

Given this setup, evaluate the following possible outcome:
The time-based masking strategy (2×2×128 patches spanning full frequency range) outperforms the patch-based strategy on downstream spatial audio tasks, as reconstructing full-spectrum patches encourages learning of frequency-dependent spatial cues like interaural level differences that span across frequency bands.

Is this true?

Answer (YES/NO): NO